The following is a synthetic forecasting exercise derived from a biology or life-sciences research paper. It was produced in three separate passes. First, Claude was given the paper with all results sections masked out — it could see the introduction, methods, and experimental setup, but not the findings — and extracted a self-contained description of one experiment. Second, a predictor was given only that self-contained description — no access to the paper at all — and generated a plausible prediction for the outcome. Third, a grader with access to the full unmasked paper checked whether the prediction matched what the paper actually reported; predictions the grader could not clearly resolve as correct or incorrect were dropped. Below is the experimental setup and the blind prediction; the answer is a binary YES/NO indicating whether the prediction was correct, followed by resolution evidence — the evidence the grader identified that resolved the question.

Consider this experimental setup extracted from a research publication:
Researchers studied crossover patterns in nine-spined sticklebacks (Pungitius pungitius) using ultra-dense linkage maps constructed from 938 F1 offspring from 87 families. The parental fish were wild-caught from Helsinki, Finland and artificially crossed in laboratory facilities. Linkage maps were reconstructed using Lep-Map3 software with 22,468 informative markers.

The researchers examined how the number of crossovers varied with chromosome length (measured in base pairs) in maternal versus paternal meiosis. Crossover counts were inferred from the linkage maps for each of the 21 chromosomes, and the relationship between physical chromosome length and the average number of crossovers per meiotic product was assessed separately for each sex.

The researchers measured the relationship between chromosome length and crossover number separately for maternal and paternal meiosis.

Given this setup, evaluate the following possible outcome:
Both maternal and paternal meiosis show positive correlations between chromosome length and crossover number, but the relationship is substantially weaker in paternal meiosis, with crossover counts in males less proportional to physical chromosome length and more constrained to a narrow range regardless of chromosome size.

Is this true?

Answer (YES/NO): YES